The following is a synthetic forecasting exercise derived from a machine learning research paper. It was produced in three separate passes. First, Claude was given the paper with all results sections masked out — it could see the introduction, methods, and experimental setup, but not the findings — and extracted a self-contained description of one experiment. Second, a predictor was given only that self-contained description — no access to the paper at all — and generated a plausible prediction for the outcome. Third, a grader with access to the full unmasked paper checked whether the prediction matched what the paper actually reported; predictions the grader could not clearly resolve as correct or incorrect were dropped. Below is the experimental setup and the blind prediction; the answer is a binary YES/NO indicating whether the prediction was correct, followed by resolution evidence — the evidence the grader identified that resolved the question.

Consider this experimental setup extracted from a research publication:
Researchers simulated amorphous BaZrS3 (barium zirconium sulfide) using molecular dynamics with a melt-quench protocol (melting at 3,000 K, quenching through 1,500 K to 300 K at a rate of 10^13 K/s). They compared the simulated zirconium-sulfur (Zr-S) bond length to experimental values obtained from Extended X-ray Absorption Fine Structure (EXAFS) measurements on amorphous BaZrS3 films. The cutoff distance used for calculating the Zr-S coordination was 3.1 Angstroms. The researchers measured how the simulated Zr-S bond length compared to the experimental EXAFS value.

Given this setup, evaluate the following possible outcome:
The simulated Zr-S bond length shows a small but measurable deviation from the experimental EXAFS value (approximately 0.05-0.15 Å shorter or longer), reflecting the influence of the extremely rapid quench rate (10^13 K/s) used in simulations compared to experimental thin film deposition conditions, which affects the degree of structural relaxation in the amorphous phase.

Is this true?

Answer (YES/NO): NO